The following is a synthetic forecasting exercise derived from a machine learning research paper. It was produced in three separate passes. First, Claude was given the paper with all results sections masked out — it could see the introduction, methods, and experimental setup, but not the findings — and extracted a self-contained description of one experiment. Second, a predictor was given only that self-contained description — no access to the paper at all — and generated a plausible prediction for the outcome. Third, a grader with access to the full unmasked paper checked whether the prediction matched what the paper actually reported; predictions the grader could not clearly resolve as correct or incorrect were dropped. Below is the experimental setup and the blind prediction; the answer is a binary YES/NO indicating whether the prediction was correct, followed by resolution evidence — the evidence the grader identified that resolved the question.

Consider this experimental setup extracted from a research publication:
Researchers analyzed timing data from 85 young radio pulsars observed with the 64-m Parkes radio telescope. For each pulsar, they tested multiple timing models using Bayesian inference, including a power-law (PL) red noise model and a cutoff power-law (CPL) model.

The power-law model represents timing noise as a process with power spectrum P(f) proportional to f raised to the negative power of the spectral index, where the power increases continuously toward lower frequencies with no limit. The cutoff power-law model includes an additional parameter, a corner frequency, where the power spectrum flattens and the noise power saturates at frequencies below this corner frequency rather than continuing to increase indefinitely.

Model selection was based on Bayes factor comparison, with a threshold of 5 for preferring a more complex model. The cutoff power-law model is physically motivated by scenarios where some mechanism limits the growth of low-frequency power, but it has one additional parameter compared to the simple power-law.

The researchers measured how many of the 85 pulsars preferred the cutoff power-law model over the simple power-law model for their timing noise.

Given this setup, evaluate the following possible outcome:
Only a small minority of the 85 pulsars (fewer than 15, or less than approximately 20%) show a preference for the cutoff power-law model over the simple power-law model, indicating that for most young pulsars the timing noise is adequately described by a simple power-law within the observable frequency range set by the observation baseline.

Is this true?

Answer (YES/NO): YES